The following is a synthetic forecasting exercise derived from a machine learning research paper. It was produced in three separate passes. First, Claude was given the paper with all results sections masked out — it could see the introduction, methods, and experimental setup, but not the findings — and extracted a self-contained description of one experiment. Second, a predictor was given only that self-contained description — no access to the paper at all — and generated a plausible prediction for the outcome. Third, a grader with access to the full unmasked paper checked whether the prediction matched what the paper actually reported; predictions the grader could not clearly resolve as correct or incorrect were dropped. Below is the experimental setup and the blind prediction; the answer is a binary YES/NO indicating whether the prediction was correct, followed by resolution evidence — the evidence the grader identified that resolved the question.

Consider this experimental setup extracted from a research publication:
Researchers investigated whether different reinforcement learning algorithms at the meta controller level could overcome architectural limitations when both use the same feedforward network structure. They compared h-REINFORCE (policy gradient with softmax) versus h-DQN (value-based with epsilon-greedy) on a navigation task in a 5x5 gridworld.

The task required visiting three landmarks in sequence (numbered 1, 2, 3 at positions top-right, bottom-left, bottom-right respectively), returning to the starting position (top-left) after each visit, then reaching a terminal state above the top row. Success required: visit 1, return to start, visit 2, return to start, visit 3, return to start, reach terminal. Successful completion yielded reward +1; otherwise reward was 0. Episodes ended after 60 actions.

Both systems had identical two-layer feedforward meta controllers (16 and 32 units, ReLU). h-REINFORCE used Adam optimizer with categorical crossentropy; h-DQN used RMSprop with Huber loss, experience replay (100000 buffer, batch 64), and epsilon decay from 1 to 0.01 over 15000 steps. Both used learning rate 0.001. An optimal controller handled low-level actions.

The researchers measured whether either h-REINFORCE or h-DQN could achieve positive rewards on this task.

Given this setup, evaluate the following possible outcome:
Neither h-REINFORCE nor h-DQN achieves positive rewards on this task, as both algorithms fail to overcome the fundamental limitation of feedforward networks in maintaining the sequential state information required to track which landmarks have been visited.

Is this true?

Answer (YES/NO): YES